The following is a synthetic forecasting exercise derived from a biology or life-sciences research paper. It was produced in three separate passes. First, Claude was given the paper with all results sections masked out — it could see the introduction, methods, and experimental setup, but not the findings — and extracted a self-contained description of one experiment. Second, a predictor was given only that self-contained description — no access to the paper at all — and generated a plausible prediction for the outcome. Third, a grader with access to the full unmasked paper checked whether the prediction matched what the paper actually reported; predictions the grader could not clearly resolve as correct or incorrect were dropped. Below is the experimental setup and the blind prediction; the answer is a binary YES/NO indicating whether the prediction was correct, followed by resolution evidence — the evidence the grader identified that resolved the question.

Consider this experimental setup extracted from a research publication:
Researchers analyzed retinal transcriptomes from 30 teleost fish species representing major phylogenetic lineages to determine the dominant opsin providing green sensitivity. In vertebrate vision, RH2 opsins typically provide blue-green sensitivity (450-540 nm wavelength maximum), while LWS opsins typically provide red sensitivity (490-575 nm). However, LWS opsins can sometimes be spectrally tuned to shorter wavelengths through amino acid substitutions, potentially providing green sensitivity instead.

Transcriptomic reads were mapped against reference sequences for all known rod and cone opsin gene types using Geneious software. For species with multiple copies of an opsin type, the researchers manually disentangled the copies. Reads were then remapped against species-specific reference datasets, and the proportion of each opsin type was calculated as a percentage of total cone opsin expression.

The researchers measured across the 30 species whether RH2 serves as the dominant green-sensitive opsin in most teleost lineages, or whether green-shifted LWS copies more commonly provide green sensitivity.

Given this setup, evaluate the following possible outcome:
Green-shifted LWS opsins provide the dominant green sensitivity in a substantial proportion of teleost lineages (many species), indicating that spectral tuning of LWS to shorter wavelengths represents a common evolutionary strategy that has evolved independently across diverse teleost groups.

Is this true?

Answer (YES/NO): NO